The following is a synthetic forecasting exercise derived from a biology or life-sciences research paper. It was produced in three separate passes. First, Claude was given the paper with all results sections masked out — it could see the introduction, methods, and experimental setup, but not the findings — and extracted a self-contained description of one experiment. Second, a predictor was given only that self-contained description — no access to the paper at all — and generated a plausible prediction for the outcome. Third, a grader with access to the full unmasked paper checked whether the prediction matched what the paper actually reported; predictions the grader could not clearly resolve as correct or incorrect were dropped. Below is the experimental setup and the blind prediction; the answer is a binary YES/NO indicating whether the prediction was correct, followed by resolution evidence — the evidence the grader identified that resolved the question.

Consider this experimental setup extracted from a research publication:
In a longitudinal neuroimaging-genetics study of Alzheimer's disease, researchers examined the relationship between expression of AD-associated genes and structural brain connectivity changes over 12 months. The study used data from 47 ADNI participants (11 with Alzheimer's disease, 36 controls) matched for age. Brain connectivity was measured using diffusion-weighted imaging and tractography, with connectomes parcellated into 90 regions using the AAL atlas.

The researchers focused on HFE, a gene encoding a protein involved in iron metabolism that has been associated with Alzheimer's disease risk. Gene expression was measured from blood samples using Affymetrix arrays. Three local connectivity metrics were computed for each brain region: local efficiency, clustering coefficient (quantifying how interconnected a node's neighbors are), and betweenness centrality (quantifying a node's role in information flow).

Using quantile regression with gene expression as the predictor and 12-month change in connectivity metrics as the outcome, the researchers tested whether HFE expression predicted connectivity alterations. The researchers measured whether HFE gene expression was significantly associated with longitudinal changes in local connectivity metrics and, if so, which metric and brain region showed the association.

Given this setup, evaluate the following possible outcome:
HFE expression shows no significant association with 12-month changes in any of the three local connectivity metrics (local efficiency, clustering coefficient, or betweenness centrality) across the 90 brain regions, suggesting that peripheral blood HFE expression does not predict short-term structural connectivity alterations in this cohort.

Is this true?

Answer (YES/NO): NO